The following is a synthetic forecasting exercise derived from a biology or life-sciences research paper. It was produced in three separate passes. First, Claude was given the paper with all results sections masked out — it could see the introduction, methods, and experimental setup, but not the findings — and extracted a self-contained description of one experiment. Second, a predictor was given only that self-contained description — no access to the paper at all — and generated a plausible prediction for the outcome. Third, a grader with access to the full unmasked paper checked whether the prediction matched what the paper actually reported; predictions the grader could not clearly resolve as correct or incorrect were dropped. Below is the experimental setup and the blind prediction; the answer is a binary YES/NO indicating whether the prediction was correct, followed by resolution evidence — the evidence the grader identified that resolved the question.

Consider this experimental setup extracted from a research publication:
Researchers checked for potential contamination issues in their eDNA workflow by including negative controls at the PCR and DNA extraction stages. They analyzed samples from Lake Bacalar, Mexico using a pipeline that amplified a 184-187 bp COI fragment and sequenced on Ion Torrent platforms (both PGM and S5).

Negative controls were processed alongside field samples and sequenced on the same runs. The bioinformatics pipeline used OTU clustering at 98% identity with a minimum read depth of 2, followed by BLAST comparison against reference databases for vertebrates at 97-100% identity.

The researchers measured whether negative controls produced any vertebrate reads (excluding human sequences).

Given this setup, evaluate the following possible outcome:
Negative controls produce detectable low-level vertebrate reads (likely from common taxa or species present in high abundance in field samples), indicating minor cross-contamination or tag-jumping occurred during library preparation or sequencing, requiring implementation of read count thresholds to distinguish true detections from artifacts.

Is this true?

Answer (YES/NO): NO